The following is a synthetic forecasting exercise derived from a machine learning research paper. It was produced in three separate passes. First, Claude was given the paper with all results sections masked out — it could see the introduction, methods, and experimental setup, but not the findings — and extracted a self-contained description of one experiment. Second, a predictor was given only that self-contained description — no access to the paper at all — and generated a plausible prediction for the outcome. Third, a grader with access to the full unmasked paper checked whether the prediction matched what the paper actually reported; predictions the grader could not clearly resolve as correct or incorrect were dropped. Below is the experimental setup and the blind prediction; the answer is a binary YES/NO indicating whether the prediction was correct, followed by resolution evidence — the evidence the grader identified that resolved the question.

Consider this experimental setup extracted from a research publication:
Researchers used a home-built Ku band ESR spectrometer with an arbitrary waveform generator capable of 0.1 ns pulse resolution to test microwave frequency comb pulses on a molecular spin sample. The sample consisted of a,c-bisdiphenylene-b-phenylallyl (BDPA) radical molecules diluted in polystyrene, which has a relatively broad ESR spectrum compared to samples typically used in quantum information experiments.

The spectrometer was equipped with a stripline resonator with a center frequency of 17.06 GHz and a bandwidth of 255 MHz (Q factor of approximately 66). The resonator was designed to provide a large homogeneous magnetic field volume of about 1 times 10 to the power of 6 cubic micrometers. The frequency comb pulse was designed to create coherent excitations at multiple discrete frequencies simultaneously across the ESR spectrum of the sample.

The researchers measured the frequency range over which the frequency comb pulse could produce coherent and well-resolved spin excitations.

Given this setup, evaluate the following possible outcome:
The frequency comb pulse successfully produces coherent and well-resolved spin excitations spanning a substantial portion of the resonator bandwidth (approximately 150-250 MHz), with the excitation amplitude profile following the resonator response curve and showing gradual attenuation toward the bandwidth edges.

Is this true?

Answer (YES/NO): NO